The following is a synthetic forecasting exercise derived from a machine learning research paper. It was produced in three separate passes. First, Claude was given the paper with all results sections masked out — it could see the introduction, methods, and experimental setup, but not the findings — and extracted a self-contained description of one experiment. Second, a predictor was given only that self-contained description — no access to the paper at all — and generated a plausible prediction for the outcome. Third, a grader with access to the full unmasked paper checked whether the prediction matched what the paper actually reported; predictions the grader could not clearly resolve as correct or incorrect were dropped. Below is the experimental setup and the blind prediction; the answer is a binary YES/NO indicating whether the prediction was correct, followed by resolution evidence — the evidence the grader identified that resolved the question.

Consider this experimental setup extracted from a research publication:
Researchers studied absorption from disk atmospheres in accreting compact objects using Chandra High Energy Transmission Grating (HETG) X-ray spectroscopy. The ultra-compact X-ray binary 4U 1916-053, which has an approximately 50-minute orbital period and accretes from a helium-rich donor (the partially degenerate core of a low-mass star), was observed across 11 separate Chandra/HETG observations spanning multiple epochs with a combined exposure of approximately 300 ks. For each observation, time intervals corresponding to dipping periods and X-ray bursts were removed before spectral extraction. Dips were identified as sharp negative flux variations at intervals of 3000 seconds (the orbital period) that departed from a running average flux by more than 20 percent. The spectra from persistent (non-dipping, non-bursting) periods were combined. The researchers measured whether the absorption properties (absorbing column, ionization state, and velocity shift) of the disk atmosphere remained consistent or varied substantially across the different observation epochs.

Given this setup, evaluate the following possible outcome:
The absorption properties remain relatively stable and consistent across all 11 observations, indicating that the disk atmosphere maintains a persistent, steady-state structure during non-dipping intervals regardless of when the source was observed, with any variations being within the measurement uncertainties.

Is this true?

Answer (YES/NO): YES